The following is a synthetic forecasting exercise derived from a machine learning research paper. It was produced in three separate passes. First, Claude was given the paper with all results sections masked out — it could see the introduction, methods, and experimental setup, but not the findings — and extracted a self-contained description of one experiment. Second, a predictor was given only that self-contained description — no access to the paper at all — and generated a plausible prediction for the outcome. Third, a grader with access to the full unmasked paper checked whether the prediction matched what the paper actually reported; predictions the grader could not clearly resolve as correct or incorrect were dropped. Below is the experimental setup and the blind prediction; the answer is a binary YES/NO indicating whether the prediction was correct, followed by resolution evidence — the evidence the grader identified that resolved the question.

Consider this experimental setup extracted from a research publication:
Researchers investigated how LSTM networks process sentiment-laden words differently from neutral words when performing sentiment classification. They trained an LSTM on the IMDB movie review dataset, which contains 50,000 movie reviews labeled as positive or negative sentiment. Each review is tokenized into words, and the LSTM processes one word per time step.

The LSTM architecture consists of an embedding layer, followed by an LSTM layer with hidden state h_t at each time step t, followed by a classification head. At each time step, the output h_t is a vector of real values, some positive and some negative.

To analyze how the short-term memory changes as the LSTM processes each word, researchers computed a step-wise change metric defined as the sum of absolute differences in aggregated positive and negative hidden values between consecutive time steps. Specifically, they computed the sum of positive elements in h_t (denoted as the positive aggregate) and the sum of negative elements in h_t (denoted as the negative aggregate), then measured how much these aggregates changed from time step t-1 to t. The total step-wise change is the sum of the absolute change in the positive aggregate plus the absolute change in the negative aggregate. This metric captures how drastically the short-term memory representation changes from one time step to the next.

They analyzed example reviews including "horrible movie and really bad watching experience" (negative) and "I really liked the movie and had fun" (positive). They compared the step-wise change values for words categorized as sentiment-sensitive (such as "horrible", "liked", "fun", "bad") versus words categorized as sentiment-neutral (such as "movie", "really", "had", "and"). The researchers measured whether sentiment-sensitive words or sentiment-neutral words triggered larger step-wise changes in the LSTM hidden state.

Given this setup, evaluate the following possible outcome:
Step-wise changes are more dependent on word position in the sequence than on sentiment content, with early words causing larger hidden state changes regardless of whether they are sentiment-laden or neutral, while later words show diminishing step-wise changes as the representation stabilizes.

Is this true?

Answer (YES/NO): NO